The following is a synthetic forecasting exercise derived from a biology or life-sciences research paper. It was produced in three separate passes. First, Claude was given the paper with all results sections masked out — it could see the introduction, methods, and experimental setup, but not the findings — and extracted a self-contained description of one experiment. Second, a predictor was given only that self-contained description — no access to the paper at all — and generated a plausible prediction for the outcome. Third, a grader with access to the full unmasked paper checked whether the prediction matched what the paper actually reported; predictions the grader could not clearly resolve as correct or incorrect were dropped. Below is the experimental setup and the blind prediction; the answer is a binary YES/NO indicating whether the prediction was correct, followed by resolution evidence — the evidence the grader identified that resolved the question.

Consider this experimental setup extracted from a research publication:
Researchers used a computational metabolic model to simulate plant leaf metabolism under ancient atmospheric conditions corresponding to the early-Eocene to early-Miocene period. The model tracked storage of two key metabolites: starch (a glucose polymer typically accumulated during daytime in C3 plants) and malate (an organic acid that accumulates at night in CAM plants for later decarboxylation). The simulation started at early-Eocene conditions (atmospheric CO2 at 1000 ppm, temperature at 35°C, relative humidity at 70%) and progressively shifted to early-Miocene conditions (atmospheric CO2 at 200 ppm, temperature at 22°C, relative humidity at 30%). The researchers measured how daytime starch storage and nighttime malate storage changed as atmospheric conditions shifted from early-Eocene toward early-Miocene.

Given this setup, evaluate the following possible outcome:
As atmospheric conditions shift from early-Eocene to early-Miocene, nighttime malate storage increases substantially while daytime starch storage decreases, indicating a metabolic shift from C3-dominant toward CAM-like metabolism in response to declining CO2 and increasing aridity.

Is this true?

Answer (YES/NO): NO